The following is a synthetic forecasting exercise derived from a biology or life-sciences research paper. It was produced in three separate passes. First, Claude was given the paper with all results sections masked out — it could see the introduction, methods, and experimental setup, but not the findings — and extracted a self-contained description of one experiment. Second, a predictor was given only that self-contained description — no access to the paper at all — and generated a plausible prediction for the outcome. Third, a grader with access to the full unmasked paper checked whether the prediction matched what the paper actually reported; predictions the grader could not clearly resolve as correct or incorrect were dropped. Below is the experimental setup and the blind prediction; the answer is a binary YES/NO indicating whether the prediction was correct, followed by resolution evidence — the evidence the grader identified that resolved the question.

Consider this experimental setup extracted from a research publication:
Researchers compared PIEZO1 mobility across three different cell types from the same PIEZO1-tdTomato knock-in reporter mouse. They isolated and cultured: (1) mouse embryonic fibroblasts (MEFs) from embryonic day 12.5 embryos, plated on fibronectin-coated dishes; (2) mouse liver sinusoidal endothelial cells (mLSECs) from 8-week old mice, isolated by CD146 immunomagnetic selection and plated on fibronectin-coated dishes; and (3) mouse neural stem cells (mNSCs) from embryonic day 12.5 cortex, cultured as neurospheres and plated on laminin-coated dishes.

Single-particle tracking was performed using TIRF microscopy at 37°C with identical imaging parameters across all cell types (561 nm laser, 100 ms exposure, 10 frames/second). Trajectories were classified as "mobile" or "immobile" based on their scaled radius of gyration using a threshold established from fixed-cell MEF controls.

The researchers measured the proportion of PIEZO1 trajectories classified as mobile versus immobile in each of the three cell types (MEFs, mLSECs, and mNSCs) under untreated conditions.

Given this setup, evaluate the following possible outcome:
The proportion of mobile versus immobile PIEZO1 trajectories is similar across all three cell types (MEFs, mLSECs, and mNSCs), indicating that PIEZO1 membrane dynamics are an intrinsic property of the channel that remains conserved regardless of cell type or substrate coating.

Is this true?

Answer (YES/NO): YES